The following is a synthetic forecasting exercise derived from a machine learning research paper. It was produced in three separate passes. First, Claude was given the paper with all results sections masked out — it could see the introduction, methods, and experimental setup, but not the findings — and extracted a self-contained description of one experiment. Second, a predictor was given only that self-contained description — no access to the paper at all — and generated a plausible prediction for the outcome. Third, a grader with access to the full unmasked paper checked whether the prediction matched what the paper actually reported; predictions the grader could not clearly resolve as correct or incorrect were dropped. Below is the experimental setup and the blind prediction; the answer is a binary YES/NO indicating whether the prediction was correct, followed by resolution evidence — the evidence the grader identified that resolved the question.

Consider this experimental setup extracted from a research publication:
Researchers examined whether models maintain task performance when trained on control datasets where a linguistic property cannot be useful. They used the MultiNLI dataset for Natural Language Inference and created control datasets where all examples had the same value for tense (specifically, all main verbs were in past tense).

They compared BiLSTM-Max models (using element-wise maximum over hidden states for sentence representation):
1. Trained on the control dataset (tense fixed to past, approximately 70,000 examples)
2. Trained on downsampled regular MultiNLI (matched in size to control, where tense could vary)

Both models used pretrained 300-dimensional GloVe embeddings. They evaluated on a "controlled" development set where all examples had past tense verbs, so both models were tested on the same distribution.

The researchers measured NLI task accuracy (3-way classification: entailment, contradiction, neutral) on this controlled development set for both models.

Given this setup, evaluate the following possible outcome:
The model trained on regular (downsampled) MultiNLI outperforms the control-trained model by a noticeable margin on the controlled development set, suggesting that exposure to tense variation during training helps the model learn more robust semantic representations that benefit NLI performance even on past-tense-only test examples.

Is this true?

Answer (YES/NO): NO